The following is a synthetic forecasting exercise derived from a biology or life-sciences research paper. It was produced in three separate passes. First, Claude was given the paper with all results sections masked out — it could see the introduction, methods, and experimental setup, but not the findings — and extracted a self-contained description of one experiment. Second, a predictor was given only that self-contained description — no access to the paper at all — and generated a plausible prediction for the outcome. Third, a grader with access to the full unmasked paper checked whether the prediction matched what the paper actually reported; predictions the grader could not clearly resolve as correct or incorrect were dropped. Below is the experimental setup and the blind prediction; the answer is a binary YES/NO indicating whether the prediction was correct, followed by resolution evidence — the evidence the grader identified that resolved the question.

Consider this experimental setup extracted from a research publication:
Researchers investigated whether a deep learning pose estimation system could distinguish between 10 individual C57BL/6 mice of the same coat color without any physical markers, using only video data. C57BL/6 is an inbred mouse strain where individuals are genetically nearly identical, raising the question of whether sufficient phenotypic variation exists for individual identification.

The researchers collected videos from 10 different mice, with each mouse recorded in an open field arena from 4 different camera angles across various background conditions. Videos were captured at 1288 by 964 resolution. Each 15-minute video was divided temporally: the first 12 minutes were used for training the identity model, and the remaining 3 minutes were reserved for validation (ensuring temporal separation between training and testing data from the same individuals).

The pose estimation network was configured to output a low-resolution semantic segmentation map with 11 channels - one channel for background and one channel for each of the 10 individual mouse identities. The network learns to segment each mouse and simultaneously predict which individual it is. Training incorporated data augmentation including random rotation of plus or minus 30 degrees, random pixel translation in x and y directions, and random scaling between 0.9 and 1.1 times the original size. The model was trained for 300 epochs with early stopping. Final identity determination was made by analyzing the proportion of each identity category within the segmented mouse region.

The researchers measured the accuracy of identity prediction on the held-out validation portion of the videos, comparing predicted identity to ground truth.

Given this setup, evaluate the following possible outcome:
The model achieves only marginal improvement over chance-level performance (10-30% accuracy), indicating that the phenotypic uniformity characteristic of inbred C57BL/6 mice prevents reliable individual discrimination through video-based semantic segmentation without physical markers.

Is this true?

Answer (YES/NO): NO